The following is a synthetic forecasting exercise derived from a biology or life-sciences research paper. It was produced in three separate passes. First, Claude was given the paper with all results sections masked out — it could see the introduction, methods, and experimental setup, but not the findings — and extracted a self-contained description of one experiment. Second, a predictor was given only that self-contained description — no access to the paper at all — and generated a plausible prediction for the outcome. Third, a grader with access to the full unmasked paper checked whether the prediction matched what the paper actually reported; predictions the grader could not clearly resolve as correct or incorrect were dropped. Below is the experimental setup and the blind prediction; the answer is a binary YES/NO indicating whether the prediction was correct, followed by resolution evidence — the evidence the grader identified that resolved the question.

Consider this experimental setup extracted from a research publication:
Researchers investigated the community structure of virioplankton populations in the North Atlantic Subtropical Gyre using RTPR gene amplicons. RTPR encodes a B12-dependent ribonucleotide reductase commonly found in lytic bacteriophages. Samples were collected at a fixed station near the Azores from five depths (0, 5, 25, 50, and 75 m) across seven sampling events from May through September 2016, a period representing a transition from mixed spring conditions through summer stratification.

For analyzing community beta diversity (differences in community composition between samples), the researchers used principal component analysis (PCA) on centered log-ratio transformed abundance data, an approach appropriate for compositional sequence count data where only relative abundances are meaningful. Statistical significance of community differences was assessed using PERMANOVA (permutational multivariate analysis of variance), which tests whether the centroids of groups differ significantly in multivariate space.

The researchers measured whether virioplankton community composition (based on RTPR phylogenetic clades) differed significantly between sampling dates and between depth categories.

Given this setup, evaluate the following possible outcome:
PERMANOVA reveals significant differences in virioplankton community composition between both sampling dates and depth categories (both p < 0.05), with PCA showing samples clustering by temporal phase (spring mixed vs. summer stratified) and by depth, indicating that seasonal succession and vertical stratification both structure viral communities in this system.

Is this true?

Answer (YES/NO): YES